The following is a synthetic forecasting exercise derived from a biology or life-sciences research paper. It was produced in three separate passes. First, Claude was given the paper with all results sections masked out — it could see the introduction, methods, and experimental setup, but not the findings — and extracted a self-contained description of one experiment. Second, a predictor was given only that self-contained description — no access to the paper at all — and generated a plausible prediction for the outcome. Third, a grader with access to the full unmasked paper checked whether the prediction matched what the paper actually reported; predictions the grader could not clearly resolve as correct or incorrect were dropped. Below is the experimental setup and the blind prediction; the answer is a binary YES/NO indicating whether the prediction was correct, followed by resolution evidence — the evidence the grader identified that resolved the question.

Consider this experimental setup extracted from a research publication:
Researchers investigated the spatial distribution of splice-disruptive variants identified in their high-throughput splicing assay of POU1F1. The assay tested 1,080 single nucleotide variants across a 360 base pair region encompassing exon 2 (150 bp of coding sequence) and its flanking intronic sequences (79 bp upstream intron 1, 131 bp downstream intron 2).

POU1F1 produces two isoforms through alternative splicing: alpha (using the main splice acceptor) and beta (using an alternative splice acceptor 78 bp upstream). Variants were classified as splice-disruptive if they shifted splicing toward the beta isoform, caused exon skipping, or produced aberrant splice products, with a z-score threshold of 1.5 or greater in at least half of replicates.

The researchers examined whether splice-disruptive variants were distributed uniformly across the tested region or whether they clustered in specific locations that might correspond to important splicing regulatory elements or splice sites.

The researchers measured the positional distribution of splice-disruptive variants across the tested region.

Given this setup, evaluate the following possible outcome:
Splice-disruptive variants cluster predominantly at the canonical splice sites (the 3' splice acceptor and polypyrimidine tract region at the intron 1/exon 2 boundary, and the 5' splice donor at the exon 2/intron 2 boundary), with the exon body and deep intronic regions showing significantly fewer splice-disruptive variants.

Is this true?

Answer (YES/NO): NO